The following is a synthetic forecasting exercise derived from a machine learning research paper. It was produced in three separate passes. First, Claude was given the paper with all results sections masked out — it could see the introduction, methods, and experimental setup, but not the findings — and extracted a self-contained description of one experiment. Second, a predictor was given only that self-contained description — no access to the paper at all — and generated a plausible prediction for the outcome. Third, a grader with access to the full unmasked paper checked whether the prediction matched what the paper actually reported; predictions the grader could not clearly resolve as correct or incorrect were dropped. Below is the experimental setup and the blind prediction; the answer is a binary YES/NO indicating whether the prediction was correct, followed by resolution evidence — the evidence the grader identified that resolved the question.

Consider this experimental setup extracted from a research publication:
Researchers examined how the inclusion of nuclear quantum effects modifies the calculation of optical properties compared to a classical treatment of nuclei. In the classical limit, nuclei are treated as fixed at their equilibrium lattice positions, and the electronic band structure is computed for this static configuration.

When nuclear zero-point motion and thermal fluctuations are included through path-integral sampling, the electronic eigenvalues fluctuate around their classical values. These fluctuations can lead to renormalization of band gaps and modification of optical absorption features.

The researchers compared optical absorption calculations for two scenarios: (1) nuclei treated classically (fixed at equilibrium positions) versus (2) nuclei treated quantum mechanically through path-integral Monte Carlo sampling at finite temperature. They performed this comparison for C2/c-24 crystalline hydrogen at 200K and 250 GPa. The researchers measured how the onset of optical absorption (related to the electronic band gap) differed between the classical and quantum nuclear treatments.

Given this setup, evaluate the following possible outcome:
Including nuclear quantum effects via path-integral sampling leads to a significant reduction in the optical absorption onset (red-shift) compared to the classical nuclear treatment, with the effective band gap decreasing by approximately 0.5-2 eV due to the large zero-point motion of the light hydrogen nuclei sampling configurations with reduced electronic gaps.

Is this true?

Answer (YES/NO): YES